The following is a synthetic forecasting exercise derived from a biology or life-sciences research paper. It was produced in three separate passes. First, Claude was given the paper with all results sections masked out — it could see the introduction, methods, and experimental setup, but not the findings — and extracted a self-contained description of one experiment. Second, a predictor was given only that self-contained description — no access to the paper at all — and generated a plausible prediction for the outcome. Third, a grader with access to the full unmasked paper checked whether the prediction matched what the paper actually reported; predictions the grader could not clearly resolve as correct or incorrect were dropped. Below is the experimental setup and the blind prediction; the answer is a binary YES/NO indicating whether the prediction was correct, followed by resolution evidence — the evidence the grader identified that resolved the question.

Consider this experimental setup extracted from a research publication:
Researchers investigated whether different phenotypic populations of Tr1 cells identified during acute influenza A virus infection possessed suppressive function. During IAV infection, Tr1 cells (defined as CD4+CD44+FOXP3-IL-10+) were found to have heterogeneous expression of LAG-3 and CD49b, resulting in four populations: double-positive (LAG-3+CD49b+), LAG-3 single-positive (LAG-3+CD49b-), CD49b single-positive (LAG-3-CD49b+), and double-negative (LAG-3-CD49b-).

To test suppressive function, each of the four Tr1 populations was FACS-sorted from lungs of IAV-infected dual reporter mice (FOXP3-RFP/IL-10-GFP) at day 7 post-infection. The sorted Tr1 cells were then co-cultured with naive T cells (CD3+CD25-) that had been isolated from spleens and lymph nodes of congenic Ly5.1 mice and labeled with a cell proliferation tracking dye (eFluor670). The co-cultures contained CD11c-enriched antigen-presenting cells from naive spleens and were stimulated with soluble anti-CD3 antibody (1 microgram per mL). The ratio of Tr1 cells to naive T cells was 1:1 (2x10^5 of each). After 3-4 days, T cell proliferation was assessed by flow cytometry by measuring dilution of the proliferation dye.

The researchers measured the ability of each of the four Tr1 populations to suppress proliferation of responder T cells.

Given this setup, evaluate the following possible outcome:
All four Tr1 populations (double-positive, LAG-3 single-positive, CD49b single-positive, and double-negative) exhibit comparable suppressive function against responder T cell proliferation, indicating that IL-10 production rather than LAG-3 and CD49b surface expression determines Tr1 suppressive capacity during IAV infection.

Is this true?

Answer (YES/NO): NO